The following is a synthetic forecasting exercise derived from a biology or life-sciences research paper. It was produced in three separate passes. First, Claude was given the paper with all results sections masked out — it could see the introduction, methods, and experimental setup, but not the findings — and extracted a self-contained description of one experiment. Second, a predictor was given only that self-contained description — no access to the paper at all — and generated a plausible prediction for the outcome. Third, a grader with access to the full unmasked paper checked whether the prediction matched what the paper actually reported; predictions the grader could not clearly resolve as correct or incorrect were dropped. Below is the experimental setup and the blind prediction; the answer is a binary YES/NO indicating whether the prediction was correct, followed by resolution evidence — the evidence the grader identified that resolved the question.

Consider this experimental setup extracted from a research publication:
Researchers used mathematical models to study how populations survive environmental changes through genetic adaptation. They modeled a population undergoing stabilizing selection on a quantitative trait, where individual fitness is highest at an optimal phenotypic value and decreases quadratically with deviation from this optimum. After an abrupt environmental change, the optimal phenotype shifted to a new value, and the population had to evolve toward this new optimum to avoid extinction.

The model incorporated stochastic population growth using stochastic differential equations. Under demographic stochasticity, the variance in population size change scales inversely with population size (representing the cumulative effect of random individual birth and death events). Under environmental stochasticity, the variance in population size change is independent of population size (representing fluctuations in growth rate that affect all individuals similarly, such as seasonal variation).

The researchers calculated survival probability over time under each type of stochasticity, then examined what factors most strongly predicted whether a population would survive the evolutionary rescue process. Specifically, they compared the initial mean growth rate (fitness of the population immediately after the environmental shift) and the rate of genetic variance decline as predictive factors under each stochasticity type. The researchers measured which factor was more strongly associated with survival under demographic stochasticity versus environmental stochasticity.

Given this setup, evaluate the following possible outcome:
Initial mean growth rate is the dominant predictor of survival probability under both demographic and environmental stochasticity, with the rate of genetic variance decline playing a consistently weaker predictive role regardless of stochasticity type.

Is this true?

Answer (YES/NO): NO